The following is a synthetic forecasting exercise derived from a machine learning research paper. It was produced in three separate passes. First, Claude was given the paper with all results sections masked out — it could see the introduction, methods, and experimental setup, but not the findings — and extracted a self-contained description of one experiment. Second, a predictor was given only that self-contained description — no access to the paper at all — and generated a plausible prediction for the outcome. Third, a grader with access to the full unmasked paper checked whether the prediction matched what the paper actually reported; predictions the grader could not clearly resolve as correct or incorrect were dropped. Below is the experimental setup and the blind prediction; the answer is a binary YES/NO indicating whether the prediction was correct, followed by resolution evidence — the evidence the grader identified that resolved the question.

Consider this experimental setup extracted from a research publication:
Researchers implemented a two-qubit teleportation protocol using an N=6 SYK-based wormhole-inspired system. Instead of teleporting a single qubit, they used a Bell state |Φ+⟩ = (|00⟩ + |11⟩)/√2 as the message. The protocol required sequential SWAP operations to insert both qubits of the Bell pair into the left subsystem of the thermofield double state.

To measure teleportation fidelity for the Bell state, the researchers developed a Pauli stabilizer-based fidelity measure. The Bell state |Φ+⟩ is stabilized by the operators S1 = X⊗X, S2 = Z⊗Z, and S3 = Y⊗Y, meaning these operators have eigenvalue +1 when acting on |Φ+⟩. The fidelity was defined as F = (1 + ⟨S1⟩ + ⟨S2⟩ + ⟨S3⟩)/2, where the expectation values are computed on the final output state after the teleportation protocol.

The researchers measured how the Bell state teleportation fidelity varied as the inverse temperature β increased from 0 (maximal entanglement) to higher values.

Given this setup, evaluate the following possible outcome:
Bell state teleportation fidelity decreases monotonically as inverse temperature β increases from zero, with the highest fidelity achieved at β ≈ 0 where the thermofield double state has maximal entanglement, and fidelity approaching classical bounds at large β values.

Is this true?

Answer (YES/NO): YES